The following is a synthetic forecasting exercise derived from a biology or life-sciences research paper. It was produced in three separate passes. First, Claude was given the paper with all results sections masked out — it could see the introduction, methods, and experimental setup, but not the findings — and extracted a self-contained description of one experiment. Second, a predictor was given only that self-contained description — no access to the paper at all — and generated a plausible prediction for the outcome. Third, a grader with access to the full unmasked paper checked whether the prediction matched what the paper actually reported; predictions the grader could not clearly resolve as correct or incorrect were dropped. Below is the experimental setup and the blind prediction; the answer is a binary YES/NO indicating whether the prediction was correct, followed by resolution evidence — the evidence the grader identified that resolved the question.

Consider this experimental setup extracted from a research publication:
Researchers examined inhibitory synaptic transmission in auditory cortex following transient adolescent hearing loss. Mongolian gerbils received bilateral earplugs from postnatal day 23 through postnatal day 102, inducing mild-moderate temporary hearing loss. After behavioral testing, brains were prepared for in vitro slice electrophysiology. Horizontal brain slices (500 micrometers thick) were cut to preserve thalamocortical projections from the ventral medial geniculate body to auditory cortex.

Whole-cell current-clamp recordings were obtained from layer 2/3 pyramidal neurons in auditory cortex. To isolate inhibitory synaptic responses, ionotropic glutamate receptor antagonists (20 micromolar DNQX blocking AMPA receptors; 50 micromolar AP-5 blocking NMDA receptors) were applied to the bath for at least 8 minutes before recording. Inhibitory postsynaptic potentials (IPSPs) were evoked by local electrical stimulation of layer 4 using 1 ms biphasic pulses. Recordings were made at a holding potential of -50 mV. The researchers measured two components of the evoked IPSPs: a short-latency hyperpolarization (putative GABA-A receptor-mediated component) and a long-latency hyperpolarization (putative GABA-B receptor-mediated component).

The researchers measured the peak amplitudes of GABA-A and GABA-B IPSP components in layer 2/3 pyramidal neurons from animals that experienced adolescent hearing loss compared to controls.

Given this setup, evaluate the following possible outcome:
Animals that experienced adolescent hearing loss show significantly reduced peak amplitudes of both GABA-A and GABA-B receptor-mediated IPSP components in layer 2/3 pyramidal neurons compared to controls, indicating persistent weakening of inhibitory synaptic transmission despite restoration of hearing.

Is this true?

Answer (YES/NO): NO